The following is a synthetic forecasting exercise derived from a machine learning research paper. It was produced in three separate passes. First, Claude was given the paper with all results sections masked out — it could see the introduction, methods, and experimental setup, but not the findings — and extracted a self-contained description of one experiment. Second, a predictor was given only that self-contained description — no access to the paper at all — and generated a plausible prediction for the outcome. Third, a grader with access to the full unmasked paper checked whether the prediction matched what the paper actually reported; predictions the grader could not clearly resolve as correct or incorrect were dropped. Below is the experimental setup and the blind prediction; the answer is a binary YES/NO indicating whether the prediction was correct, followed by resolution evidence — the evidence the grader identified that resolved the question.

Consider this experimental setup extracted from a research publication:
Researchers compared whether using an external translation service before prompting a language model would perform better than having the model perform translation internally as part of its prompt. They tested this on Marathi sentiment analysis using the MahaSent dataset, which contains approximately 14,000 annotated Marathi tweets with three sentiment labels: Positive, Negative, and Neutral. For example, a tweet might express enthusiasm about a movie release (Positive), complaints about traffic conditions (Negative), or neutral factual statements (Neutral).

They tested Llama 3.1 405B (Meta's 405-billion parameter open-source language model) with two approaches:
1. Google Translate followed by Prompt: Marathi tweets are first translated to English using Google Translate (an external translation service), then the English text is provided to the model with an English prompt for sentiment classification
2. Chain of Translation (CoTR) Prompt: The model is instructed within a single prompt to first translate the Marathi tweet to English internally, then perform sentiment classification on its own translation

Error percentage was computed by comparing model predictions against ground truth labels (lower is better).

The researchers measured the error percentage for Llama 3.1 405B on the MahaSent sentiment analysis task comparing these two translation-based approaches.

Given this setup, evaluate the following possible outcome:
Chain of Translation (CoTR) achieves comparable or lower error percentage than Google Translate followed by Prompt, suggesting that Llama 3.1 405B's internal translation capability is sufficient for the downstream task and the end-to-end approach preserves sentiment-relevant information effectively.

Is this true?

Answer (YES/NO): NO